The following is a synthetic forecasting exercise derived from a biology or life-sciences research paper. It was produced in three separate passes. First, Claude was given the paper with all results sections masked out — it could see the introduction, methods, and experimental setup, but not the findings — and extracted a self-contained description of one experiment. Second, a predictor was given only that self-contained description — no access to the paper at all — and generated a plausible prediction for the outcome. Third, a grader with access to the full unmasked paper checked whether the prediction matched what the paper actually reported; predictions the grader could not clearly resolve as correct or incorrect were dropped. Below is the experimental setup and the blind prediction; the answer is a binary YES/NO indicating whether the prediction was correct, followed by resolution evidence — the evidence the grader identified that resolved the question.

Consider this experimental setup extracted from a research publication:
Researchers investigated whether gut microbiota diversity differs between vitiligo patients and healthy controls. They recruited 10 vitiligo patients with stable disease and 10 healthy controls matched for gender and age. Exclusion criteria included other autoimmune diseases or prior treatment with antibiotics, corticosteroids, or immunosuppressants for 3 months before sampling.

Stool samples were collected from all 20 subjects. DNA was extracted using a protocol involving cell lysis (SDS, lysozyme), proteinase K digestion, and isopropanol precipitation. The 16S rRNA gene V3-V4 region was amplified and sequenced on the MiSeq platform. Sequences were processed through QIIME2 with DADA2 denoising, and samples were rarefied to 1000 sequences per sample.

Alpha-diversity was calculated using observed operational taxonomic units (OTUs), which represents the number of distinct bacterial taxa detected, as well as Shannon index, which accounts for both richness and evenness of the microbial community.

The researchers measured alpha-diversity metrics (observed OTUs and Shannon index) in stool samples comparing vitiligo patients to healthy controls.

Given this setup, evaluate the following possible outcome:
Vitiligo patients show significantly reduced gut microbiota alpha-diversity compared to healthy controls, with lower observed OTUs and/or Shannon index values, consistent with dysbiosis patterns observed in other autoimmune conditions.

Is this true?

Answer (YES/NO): YES